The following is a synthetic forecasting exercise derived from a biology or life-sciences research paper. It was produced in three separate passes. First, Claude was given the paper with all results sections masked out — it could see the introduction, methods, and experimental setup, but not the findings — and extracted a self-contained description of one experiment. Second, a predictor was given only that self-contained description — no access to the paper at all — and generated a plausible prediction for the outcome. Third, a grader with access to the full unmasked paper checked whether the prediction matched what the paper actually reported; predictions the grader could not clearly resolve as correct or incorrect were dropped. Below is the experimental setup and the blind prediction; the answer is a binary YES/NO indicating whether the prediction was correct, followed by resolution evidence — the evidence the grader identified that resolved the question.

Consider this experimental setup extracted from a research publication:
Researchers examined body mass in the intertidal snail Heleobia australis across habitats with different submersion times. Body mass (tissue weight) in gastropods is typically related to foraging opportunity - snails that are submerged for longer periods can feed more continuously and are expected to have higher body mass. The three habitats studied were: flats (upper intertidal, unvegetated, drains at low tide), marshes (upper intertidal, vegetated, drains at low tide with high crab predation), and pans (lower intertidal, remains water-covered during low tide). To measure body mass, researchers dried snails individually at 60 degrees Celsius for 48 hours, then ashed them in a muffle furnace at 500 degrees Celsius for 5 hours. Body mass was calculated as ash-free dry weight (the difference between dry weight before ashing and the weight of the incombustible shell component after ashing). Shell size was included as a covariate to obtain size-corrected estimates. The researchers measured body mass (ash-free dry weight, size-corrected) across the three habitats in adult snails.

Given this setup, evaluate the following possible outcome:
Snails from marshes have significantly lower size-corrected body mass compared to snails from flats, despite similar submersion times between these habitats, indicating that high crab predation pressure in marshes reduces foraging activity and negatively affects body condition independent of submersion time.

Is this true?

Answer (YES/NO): NO